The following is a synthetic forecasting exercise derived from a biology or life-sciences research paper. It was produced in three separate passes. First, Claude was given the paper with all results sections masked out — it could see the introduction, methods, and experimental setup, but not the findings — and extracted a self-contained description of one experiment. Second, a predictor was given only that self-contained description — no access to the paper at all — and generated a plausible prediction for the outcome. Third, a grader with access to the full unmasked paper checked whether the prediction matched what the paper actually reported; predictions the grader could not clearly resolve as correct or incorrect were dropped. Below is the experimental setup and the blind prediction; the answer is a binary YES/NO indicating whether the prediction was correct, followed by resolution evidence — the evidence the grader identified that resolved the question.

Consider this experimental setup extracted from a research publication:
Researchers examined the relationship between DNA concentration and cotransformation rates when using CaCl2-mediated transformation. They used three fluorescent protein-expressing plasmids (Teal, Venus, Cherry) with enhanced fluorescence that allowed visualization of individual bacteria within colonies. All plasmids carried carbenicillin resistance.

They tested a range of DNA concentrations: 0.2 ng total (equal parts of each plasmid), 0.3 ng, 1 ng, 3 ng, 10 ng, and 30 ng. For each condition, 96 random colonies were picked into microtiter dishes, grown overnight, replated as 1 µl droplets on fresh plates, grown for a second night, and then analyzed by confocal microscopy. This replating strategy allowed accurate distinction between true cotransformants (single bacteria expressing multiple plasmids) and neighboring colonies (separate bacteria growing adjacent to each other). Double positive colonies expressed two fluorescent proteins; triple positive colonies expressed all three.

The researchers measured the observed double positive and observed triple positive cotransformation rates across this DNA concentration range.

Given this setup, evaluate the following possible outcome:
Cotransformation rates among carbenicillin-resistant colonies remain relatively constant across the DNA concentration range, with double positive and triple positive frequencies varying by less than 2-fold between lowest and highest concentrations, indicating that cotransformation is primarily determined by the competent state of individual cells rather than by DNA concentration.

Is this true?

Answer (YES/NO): NO